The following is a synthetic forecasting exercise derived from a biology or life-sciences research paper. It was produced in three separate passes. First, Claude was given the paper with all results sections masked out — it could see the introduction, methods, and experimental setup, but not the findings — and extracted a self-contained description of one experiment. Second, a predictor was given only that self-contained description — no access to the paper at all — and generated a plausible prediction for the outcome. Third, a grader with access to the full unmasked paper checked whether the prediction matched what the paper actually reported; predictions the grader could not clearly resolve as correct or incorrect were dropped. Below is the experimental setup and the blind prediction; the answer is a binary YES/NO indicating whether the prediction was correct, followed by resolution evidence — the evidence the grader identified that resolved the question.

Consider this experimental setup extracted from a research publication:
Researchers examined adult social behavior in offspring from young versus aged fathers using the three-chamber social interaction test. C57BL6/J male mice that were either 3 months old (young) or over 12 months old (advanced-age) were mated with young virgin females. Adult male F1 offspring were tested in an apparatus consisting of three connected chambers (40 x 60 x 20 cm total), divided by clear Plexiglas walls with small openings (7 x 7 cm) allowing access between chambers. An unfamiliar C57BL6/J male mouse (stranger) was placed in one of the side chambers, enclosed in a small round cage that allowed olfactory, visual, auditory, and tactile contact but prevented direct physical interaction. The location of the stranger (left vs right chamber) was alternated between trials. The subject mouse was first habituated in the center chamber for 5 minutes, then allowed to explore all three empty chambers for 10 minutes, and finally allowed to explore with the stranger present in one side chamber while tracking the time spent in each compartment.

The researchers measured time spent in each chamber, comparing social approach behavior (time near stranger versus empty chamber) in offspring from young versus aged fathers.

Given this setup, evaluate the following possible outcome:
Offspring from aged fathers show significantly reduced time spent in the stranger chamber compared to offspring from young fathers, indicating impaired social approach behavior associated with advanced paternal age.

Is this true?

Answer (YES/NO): NO